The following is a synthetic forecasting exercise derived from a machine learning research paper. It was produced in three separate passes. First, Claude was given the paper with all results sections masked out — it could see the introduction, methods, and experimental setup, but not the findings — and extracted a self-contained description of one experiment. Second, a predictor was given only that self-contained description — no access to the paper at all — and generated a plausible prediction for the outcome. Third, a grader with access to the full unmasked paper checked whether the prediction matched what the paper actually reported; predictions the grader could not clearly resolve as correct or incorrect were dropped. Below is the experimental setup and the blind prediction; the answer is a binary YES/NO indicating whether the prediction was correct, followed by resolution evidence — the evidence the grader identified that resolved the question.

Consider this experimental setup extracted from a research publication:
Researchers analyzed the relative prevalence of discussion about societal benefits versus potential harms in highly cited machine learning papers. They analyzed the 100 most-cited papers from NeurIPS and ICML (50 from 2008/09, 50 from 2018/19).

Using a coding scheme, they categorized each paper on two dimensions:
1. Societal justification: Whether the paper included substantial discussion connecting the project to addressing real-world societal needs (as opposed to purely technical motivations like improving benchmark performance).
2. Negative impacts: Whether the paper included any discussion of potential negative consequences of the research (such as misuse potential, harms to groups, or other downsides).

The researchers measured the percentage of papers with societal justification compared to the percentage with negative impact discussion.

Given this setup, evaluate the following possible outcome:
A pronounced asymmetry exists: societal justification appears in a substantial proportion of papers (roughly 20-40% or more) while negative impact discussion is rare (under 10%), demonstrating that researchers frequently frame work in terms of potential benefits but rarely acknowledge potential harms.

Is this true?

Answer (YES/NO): NO